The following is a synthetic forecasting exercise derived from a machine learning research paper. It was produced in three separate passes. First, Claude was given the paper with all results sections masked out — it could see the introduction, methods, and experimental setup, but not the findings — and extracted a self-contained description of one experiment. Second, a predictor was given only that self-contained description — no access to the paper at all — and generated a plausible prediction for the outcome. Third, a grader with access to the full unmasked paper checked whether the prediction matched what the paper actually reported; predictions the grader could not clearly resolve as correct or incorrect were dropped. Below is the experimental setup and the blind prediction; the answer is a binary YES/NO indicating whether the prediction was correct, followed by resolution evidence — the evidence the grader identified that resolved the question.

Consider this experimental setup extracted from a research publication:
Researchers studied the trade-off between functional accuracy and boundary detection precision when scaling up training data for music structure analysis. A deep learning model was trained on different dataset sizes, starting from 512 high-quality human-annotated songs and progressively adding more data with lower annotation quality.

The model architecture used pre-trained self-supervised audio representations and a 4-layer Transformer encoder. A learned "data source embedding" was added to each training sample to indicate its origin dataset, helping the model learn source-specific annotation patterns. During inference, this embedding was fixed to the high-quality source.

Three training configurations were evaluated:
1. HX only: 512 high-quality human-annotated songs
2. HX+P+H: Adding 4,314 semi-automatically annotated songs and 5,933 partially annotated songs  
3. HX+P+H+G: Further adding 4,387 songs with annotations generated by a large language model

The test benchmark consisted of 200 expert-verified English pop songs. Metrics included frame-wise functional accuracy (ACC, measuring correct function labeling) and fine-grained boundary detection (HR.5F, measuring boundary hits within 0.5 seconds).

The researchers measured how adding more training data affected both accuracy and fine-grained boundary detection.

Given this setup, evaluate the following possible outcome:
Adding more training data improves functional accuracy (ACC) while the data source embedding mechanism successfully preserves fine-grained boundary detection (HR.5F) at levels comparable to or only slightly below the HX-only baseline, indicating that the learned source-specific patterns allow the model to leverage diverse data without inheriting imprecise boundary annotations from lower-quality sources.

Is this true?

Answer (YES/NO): NO